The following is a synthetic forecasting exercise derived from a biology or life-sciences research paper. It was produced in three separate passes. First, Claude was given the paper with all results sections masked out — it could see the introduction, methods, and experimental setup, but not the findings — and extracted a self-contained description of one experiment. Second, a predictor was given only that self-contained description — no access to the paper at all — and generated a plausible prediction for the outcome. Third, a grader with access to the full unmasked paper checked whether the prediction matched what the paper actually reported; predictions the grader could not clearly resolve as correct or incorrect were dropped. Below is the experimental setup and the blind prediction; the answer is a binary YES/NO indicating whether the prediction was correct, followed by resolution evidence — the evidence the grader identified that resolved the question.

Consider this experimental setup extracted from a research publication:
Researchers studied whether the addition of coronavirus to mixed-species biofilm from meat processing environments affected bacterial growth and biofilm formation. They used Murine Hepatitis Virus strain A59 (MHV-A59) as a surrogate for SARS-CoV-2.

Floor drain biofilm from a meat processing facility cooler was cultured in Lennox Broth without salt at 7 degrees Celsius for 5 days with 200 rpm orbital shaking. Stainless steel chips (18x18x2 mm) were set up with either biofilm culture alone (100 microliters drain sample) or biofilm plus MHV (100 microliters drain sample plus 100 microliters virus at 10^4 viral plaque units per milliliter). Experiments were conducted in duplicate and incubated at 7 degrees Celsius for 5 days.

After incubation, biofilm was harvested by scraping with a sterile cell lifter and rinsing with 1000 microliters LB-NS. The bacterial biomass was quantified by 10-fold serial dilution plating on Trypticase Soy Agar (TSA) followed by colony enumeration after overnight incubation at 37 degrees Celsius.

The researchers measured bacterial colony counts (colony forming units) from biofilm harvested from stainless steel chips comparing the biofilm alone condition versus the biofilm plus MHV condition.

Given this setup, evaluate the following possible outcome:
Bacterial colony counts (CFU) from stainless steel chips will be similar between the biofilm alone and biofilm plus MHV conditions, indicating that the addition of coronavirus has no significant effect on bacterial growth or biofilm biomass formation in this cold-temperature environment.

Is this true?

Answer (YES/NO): NO